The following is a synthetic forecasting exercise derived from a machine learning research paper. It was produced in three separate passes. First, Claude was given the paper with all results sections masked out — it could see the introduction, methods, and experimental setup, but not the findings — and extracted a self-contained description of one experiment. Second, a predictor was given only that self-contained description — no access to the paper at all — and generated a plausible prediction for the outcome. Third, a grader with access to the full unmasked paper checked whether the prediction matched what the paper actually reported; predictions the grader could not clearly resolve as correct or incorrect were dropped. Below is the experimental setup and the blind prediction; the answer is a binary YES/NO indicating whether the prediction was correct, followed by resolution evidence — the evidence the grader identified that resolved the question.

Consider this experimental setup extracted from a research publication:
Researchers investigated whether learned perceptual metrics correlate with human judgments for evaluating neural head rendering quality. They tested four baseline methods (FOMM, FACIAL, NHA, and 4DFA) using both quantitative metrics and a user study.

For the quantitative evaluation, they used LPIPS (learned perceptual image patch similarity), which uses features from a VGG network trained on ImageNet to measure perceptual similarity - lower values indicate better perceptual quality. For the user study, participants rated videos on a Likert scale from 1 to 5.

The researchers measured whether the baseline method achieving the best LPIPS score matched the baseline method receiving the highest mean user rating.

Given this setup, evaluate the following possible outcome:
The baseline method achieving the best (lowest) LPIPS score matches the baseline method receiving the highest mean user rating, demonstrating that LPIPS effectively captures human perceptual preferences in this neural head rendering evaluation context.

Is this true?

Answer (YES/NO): NO